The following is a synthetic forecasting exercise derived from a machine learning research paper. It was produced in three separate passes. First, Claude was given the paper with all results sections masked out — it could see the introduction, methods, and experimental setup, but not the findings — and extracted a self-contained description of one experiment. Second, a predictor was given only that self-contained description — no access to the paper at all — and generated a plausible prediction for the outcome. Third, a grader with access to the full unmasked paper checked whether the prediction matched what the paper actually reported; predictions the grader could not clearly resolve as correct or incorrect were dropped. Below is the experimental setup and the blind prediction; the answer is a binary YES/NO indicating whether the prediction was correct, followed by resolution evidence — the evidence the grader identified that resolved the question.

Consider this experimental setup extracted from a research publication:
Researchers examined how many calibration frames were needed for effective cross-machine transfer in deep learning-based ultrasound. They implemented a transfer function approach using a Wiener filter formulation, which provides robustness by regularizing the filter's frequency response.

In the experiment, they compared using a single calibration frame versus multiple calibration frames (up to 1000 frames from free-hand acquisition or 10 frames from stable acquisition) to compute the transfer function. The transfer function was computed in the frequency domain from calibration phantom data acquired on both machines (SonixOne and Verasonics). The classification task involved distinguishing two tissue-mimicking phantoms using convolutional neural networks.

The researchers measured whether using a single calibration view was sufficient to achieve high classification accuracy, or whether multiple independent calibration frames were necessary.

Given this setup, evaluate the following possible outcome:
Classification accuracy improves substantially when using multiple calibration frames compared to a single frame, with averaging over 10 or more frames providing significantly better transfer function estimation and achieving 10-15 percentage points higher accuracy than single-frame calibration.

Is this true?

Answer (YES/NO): NO